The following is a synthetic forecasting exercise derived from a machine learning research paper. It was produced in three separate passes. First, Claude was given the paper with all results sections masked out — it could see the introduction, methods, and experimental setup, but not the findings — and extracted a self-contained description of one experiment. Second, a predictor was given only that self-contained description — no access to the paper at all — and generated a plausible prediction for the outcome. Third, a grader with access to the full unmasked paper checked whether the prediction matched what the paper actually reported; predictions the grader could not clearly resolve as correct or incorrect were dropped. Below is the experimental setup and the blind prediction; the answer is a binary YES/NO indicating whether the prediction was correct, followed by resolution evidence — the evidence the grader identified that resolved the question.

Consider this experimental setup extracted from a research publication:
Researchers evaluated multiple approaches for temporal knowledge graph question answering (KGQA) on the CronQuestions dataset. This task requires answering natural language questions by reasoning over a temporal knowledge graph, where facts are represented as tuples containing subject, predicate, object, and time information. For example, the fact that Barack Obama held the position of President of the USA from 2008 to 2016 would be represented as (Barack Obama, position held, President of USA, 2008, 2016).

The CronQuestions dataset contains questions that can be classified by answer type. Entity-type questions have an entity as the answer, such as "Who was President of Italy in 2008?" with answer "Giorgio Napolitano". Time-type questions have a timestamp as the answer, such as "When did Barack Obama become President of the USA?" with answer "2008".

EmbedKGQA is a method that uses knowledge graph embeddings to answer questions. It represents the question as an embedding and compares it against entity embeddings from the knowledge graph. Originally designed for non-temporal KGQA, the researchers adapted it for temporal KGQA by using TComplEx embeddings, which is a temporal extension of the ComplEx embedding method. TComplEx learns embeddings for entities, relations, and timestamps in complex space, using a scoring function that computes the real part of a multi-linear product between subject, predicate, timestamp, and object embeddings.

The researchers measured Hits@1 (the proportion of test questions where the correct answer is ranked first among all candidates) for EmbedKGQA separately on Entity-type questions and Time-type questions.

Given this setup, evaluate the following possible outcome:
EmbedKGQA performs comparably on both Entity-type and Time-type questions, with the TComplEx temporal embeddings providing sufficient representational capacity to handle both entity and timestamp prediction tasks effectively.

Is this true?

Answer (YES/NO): NO